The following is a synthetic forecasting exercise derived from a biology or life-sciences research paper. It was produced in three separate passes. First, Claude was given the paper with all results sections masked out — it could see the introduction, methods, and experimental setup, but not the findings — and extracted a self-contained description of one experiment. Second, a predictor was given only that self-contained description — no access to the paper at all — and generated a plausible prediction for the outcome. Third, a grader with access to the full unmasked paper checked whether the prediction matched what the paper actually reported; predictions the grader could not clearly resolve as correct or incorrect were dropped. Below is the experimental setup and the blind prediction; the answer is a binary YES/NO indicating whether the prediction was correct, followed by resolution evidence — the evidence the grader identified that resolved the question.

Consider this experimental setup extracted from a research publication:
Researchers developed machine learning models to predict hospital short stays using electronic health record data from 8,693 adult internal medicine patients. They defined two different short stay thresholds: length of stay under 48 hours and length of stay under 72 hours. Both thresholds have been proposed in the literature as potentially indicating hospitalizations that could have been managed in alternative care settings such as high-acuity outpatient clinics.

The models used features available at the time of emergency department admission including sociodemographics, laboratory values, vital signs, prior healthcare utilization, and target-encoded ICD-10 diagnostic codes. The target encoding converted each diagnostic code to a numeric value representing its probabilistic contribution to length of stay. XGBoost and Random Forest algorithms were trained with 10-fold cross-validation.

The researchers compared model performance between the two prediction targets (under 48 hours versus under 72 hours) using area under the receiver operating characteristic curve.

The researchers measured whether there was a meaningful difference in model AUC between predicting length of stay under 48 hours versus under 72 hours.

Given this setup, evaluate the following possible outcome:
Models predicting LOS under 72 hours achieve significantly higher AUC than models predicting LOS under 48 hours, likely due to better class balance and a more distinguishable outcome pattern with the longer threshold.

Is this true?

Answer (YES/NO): NO